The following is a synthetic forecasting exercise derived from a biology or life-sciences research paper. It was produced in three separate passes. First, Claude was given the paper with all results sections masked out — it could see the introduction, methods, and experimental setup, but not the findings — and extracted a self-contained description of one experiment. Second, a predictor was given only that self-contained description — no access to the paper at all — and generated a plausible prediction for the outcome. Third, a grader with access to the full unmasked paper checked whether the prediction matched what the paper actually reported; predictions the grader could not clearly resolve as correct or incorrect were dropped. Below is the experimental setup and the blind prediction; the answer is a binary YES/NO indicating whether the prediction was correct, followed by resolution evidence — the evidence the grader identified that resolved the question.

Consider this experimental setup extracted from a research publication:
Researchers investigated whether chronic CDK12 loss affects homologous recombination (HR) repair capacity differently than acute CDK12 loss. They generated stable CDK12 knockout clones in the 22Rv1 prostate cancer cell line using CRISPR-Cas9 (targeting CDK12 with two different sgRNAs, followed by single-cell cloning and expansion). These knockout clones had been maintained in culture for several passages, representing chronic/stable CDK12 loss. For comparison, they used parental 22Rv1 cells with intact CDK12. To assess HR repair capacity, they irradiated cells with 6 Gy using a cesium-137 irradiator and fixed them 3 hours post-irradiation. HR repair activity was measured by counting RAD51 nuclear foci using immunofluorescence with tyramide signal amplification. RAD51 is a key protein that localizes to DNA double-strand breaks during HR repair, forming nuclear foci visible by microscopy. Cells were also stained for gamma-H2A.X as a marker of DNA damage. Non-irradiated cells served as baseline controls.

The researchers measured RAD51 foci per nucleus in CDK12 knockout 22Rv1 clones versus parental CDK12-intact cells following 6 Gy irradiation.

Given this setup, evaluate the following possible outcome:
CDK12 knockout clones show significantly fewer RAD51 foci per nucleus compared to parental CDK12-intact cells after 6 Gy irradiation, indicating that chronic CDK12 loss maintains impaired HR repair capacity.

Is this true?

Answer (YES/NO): NO